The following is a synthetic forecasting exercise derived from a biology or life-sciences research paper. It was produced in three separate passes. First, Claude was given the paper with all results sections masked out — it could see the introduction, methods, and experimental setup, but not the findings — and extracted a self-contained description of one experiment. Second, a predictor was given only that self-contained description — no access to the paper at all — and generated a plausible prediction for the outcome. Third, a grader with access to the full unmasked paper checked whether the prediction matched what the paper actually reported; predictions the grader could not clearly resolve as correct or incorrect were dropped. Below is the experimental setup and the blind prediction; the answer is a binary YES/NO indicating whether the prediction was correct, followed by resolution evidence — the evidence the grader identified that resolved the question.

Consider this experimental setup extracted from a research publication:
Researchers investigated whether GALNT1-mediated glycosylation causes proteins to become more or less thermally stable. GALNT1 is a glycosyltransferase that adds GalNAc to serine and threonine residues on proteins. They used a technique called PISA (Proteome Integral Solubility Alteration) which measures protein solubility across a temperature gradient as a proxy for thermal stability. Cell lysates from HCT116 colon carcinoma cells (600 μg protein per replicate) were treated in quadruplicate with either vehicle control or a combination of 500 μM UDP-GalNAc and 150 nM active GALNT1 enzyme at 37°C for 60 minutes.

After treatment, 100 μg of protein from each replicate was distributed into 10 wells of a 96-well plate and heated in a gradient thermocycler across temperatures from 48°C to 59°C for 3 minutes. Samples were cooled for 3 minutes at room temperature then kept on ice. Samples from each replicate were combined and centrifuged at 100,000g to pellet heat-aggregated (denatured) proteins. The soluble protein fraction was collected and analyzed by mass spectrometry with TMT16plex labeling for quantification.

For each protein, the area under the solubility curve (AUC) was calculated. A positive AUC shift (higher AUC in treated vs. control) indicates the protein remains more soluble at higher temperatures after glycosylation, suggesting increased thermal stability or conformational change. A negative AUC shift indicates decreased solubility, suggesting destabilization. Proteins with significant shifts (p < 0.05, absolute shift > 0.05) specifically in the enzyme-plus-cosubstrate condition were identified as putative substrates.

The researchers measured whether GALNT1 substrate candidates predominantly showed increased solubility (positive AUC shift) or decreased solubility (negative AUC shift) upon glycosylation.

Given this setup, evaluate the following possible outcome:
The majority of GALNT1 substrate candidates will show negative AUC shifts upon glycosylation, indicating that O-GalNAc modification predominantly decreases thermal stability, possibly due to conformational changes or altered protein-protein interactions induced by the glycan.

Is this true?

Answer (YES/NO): NO